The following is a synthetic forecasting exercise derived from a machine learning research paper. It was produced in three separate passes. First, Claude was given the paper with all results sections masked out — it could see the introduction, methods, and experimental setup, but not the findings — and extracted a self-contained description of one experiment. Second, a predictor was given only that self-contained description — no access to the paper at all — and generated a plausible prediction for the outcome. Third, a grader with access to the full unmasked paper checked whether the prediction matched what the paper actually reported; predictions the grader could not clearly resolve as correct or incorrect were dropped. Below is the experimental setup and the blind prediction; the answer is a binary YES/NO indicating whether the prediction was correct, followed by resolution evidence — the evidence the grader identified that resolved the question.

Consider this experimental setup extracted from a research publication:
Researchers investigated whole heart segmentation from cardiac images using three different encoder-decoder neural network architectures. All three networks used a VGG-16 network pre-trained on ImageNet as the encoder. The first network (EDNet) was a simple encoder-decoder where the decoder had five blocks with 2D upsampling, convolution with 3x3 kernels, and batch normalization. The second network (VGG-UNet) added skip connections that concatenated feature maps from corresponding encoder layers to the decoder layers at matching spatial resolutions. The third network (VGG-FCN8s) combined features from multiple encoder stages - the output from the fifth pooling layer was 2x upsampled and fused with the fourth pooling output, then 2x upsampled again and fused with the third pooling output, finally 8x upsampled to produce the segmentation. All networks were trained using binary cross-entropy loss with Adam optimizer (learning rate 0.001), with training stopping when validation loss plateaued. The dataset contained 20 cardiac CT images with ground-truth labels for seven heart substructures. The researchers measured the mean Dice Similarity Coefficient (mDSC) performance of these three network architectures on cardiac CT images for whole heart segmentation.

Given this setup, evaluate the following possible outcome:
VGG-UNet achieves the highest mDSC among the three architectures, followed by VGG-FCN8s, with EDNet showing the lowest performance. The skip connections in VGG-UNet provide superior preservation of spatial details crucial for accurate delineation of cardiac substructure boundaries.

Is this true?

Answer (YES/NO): NO